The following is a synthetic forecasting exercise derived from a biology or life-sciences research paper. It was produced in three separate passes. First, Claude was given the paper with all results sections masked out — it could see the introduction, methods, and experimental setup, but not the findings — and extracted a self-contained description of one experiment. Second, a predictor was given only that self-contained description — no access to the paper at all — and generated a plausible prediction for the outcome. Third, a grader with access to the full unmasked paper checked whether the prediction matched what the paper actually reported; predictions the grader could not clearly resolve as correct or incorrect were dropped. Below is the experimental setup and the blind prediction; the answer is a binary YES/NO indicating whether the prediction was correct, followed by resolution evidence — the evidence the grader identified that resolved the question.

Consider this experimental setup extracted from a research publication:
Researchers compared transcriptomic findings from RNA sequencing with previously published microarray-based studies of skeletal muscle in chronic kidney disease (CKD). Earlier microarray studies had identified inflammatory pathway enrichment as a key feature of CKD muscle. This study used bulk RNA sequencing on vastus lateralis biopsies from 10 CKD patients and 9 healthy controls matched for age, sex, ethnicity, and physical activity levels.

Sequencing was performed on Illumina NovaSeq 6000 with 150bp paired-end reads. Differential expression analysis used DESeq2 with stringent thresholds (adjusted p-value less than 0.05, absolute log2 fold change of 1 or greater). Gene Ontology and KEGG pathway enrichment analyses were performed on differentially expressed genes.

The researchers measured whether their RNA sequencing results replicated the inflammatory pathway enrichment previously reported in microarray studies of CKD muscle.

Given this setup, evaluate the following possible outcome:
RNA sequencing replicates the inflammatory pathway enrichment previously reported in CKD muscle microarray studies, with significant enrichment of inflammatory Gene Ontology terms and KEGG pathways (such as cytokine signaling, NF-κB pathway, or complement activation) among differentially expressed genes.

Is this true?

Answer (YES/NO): NO